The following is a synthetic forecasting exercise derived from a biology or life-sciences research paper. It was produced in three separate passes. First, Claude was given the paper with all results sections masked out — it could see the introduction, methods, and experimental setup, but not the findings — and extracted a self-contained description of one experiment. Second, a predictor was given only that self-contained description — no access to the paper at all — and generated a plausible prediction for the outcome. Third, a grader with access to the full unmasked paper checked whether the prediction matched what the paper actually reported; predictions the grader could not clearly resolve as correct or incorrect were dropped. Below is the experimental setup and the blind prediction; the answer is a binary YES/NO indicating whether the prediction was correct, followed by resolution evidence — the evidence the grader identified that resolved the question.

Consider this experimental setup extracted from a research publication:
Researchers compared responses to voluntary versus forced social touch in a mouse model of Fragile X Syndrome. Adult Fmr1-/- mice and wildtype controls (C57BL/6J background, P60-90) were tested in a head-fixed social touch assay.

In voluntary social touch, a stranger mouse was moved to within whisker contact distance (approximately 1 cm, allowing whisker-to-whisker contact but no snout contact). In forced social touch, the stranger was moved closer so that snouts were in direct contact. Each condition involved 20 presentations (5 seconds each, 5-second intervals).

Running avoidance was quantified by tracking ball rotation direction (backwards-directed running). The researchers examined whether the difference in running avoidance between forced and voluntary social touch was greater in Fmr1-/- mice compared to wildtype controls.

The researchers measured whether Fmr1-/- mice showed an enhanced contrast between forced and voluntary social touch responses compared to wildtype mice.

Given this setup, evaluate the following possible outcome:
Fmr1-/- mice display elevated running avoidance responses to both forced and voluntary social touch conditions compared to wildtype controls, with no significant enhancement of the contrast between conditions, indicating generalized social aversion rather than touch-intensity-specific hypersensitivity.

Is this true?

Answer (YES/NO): YES